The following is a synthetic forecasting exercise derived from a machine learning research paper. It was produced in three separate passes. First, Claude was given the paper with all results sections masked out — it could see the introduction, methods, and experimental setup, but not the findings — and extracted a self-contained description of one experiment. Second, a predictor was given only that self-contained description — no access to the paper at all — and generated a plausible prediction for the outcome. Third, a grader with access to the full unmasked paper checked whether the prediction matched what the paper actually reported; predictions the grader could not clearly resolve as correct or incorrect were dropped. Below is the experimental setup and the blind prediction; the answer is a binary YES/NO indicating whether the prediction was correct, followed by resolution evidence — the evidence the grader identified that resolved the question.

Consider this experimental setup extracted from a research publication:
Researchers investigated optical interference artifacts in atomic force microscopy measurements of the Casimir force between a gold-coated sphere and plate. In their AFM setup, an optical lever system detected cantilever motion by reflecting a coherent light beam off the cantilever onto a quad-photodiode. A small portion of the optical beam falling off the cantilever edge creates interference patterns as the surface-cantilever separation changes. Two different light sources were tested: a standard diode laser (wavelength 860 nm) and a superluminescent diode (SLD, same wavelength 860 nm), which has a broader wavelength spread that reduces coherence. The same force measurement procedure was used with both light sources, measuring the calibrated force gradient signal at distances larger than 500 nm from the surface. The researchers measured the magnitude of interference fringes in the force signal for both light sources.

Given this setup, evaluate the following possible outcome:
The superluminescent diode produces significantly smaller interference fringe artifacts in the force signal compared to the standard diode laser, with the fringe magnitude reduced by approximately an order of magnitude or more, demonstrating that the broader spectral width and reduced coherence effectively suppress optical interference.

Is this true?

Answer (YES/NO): YES